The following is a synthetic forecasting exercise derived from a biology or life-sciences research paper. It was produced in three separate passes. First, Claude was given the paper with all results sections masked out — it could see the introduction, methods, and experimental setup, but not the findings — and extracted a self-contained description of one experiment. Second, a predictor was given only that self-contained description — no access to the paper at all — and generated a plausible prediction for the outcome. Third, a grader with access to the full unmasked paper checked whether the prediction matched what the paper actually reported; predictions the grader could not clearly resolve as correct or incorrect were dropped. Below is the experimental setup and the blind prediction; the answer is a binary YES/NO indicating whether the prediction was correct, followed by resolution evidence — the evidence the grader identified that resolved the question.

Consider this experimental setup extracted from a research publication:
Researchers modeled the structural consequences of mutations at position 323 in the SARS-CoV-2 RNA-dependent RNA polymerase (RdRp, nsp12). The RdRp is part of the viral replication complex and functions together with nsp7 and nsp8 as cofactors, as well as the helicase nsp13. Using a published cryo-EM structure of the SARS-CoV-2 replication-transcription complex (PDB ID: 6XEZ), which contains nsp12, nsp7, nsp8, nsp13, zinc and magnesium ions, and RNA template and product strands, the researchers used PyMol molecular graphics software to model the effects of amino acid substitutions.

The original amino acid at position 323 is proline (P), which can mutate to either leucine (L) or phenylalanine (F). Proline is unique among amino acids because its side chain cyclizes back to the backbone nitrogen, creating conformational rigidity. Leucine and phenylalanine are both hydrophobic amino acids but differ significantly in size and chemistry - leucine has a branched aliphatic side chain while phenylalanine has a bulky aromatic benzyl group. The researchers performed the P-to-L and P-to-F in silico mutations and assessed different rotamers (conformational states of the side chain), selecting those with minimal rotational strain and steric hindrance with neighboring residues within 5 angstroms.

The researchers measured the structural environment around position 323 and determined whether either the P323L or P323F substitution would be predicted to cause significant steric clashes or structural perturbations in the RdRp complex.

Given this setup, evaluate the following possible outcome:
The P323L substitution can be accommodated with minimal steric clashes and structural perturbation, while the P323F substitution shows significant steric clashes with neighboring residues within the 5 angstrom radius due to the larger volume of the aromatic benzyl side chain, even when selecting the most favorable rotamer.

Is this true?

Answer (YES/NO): NO